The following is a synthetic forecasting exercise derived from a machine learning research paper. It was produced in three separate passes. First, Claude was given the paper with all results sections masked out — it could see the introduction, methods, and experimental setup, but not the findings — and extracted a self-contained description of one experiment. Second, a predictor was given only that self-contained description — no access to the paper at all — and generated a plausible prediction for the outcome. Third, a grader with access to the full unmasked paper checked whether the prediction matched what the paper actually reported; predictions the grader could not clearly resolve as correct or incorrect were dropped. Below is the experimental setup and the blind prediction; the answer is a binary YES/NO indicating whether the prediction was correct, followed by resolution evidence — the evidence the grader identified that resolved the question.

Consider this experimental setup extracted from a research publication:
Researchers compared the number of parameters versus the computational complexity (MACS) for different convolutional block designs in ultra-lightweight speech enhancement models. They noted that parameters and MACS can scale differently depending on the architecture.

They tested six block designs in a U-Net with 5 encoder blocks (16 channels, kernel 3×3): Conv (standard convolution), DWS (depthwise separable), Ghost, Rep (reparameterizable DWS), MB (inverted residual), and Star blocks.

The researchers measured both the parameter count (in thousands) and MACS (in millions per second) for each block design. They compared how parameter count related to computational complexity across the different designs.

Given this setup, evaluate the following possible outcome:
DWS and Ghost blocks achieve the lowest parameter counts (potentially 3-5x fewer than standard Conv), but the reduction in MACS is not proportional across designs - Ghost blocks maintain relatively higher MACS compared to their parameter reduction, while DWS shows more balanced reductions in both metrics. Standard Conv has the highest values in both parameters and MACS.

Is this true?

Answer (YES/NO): NO